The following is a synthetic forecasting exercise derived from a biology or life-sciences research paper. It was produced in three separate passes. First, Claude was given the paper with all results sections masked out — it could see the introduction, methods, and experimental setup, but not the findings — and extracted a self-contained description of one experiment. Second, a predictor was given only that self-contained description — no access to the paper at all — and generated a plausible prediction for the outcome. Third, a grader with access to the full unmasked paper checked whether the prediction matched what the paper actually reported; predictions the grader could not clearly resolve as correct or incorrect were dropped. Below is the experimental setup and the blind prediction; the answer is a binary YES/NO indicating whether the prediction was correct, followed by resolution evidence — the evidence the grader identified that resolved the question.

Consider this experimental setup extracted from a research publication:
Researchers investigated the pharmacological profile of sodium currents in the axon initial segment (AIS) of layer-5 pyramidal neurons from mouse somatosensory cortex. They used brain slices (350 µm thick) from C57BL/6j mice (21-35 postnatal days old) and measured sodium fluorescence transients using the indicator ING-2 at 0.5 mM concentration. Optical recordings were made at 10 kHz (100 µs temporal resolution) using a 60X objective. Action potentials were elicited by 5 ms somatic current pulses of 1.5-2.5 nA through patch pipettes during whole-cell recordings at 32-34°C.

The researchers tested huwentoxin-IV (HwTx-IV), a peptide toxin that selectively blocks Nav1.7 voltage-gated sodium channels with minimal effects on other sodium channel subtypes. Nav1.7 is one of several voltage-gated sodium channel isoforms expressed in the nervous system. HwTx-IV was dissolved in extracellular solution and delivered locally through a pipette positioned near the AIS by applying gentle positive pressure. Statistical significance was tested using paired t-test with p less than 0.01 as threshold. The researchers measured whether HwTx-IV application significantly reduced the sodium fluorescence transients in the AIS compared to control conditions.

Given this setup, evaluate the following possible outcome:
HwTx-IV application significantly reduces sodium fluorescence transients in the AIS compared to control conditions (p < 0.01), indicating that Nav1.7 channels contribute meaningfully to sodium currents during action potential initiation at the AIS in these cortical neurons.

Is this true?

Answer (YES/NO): NO